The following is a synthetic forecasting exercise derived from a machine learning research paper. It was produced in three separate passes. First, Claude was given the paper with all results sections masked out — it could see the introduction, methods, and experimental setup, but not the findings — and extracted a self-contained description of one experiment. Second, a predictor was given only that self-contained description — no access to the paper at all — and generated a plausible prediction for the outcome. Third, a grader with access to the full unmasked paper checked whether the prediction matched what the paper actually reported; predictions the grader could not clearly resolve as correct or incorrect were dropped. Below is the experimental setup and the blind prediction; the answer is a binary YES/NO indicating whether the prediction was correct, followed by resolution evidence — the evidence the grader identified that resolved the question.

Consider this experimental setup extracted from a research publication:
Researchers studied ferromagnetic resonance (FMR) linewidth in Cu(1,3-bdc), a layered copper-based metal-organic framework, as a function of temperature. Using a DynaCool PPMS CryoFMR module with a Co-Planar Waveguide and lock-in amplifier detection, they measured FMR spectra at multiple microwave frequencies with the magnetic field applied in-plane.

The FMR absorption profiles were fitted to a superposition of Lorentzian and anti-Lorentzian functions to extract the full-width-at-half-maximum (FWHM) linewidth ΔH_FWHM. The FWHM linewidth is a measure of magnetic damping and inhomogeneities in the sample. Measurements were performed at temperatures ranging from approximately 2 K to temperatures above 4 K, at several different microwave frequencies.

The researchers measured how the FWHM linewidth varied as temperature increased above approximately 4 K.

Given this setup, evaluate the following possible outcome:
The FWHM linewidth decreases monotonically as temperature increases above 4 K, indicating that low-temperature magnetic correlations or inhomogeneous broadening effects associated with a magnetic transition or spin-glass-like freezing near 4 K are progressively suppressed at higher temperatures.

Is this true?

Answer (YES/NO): NO